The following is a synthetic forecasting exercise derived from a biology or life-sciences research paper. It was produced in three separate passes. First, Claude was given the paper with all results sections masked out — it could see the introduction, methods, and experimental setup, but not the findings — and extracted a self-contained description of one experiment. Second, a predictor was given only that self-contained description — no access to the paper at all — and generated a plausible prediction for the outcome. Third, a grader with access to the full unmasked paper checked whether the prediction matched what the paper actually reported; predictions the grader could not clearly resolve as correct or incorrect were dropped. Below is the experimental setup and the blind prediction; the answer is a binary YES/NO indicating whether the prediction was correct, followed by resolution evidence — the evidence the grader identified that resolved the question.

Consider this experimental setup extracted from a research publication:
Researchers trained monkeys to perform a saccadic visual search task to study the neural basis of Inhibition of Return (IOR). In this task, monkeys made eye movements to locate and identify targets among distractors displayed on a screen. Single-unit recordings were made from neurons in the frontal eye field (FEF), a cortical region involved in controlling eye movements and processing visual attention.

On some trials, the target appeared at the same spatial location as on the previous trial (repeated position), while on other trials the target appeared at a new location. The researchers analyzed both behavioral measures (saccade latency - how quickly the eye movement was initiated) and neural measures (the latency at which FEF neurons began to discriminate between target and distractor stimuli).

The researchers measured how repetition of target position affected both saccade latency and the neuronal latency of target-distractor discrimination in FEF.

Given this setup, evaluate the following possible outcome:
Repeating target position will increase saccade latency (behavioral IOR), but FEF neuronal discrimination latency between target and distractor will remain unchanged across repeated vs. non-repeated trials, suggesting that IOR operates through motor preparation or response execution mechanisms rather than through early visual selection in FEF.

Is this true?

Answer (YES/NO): NO